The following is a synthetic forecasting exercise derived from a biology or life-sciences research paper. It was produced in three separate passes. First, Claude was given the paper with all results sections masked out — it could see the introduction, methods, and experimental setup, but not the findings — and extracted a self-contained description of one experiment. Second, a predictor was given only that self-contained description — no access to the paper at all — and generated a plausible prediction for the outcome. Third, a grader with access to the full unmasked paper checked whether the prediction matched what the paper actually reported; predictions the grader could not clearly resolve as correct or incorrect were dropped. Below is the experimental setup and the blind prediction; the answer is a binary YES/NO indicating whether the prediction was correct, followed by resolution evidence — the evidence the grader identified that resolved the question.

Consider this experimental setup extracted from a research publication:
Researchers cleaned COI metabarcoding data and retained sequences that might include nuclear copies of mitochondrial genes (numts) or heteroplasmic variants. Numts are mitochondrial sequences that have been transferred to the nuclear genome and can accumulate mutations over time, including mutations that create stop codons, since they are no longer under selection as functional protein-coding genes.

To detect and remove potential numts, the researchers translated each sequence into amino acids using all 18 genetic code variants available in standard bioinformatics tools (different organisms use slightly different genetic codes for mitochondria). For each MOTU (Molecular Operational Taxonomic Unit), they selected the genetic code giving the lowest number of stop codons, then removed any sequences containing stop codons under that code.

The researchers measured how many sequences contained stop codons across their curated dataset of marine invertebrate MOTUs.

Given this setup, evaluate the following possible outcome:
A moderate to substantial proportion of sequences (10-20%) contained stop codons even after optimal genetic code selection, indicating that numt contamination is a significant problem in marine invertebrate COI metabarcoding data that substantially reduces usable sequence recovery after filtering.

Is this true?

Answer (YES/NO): NO